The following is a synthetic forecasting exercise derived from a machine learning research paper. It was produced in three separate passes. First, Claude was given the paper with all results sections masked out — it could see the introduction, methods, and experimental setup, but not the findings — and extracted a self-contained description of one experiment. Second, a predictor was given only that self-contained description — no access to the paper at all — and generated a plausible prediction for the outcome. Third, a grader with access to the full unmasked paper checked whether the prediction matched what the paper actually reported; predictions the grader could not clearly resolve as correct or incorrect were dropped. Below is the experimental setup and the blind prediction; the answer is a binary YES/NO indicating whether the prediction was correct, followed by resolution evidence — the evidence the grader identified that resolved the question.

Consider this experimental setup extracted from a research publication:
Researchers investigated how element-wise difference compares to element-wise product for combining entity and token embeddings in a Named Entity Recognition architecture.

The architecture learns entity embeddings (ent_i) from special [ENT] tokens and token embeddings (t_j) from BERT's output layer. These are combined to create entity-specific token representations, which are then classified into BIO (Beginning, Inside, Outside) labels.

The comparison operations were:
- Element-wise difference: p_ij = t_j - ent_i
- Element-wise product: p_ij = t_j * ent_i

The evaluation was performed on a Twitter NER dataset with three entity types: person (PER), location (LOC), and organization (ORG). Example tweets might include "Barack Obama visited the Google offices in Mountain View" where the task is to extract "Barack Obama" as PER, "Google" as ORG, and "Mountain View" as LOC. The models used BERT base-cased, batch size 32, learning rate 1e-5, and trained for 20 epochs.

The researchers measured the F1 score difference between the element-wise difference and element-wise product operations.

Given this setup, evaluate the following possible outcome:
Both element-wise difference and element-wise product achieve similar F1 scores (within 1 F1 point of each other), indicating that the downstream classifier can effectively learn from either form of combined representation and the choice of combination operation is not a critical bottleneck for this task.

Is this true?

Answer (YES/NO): NO